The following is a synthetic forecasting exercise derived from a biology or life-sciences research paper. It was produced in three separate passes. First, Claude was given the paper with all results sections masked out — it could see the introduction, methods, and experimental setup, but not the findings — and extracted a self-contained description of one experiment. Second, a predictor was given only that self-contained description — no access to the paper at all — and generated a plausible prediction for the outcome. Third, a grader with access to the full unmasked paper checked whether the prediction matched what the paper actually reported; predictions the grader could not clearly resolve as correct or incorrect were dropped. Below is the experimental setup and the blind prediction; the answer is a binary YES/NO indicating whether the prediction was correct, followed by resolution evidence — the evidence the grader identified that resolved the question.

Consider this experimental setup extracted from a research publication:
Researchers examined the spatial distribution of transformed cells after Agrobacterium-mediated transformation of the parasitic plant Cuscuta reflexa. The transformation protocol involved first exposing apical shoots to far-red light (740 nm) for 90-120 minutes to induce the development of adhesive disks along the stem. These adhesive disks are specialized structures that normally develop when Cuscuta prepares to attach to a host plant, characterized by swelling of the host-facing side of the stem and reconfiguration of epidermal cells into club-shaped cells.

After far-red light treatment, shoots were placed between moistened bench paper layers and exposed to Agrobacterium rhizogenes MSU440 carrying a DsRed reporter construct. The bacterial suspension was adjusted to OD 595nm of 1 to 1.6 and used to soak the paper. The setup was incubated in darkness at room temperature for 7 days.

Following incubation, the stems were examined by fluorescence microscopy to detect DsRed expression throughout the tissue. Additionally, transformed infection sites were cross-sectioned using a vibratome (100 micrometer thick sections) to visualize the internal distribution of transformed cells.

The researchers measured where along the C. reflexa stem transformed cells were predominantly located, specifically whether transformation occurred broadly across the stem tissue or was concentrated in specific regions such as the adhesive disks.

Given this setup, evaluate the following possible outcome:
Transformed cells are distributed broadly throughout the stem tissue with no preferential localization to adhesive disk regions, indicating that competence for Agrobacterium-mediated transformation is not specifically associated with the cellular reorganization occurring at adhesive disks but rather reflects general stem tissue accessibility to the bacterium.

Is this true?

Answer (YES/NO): NO